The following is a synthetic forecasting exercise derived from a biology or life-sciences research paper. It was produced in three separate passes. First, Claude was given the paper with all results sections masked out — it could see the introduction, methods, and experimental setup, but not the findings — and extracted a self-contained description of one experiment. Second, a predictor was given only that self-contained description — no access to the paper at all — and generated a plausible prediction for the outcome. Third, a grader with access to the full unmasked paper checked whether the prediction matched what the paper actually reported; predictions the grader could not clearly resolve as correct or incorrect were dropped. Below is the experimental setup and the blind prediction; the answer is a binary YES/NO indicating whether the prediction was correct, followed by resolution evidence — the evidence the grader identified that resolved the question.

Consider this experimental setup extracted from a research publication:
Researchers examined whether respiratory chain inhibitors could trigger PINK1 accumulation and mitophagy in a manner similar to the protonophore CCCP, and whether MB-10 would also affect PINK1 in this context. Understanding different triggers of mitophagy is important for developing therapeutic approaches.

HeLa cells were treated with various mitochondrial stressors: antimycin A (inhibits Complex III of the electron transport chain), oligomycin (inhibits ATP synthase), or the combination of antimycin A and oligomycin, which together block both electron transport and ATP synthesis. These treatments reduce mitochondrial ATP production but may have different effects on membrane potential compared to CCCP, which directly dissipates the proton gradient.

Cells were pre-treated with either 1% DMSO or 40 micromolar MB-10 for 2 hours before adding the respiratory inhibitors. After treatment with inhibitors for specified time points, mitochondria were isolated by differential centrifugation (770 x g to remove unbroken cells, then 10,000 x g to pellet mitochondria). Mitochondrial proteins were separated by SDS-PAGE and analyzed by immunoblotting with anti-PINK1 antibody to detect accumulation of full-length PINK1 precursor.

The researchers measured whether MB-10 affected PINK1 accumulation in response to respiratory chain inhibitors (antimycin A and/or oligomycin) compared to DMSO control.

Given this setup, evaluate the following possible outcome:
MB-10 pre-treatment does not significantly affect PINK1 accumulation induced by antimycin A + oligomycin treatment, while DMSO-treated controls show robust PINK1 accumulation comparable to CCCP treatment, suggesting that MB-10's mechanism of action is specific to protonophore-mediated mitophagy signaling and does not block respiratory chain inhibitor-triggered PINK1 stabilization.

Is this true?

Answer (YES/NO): NO